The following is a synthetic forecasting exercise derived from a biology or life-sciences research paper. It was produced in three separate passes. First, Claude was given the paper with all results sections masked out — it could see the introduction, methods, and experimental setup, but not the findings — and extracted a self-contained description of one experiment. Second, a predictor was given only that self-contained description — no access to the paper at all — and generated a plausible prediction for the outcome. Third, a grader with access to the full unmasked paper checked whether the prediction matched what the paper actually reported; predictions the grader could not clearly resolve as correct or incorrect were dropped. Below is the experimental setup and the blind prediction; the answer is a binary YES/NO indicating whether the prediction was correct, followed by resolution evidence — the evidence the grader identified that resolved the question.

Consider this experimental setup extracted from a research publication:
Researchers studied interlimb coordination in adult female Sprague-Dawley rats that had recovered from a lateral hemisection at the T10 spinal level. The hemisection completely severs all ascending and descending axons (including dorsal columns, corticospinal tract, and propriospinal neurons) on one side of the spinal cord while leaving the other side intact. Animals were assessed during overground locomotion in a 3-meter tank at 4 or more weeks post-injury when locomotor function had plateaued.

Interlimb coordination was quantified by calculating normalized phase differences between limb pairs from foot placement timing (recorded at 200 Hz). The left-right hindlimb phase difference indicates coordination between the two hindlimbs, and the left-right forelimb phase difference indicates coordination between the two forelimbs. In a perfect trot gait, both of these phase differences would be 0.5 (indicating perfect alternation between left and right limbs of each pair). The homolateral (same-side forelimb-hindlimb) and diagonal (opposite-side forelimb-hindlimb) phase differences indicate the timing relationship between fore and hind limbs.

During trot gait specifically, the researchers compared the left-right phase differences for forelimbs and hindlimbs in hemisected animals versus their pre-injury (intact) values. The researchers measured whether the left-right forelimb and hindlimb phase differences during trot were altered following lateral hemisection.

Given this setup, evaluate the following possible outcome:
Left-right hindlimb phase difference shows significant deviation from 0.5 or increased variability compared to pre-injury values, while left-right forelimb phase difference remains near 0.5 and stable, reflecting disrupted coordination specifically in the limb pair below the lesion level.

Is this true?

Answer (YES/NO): NO